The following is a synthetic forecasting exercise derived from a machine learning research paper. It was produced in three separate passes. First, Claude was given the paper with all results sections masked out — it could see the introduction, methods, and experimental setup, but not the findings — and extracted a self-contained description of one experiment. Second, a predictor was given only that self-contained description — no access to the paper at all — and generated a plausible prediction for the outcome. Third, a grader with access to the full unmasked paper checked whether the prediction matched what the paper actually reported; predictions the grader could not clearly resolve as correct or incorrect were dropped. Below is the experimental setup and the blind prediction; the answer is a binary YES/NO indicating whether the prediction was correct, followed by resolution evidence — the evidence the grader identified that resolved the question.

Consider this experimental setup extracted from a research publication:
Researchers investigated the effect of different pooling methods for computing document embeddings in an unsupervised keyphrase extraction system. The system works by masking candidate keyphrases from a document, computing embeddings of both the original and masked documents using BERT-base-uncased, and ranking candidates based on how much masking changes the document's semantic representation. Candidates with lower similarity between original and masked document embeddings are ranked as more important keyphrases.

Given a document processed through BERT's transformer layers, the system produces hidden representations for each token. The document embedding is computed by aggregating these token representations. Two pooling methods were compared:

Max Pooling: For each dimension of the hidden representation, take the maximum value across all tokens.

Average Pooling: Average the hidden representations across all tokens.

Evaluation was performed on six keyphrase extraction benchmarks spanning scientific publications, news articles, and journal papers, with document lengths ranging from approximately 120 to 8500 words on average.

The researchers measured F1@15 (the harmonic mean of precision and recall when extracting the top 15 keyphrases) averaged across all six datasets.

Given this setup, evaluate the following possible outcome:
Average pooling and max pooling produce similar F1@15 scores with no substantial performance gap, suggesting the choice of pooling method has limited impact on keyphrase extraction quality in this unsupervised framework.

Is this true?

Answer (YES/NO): YES